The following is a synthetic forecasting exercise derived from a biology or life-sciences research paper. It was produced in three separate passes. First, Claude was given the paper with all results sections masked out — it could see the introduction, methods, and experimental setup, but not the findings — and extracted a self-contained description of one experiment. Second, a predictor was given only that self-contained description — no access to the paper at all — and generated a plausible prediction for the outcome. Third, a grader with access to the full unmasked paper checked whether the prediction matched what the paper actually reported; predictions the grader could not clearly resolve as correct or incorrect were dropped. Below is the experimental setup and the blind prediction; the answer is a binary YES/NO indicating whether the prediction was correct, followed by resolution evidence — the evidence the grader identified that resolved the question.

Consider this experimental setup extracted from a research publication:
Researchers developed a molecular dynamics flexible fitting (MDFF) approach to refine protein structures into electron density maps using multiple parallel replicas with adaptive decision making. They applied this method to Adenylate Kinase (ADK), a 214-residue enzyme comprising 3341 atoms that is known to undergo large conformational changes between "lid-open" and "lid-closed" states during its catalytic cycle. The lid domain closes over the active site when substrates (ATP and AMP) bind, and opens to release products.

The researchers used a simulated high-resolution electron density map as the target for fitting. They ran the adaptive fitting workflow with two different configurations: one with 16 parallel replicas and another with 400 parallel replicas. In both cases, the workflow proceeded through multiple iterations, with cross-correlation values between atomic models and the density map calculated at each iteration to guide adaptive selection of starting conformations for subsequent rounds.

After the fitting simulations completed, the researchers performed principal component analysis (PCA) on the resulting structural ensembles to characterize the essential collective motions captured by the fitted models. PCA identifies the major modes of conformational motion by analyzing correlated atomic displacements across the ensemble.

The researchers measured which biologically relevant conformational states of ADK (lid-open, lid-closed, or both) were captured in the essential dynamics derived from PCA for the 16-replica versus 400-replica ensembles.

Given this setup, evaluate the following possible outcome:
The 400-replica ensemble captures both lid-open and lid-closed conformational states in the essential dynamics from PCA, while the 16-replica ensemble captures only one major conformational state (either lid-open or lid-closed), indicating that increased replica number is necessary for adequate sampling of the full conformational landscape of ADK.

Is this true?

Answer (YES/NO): YES